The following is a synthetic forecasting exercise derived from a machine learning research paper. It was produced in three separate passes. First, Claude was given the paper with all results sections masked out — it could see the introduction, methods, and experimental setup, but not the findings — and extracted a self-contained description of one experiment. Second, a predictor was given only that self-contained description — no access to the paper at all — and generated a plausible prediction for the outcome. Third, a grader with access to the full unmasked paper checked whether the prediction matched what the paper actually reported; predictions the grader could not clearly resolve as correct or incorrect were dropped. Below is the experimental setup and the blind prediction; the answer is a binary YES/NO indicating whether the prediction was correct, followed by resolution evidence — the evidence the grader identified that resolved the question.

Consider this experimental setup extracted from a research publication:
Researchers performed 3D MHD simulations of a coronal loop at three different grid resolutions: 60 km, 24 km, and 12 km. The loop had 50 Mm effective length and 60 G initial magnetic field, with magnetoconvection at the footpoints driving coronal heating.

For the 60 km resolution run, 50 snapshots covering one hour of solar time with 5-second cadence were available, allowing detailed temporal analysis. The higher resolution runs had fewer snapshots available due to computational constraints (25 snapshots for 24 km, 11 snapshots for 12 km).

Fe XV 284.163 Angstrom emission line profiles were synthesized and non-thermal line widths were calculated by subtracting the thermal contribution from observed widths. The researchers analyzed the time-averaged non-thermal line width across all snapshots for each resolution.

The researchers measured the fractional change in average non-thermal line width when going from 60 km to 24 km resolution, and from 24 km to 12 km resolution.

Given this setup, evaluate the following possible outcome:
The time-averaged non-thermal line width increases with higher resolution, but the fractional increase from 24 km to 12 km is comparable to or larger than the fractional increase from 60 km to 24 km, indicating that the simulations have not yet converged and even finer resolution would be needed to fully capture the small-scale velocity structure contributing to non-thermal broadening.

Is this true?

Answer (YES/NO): NO